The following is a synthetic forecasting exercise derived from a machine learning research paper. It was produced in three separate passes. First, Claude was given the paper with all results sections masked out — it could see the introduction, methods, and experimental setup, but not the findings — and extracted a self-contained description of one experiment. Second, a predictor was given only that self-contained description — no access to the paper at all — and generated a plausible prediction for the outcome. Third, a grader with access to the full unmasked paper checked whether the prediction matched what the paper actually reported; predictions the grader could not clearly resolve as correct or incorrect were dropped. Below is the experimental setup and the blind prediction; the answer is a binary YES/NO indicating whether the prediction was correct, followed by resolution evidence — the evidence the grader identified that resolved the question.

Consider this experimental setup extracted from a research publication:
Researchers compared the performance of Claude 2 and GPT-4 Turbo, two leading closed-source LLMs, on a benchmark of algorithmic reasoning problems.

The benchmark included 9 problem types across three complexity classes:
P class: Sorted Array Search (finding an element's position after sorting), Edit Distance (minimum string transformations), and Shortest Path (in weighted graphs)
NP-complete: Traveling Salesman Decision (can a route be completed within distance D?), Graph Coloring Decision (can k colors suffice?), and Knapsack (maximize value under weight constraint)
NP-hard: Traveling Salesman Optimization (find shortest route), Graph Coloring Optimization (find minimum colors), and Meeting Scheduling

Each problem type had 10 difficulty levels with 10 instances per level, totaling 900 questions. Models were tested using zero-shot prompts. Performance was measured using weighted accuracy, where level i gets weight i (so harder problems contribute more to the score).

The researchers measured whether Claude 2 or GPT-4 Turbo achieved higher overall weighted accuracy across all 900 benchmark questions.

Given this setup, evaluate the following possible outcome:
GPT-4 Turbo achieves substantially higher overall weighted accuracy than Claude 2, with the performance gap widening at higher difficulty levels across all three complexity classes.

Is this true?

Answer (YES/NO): NO